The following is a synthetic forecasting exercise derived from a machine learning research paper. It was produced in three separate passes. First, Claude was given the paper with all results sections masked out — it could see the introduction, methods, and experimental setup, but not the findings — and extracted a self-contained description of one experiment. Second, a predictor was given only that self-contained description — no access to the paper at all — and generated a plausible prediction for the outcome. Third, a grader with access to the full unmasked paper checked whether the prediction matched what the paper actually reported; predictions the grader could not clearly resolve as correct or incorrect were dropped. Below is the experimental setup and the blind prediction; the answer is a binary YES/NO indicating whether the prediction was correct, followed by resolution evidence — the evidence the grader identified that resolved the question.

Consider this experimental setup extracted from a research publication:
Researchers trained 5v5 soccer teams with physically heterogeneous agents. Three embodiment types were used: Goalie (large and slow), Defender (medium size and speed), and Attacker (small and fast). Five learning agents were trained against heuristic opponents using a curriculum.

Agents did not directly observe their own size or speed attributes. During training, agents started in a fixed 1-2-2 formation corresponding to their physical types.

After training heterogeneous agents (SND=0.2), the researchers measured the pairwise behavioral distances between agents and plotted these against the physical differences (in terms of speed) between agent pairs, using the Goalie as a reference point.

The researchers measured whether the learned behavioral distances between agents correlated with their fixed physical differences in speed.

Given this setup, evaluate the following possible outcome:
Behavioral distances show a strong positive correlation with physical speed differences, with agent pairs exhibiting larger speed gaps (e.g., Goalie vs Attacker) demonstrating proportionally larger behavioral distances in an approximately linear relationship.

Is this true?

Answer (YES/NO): YES